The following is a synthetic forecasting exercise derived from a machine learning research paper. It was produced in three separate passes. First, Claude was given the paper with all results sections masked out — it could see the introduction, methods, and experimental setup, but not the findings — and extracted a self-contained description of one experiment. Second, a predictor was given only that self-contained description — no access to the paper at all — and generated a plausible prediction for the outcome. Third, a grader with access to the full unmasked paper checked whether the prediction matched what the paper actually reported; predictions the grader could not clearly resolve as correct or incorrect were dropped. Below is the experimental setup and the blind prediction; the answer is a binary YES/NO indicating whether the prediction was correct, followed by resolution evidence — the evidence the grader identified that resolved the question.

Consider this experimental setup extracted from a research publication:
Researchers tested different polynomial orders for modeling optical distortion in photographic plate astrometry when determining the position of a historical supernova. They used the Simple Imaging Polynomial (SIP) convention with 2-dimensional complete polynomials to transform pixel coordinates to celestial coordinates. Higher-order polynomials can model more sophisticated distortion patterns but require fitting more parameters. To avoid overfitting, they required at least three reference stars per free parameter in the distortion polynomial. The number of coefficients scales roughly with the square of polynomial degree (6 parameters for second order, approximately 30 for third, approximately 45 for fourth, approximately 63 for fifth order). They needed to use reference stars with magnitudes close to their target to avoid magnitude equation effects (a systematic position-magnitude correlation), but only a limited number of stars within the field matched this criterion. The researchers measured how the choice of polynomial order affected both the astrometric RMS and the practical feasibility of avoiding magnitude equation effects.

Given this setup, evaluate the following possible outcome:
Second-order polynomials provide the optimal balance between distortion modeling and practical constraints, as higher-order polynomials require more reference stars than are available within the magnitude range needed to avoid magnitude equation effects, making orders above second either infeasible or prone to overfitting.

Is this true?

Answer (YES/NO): YES